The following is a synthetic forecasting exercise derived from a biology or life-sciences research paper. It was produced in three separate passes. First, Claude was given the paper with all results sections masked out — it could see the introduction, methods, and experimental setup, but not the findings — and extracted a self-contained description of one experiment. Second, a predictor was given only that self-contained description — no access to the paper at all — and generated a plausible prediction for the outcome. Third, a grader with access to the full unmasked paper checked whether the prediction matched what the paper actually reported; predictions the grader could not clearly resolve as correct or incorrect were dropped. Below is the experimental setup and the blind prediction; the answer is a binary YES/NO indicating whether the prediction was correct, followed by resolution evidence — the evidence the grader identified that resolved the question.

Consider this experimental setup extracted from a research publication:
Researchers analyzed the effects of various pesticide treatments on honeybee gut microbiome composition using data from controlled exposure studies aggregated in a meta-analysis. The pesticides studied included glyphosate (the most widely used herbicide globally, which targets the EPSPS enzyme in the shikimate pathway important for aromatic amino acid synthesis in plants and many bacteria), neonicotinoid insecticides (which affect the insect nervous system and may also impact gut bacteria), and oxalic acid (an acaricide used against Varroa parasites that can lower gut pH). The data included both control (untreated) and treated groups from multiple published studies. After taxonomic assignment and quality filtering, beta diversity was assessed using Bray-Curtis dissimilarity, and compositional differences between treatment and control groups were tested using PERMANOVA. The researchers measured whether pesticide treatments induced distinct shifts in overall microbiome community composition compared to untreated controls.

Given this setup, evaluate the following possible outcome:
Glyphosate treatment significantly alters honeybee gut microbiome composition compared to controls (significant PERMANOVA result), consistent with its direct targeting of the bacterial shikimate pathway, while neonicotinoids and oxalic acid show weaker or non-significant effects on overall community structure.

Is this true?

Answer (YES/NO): NO